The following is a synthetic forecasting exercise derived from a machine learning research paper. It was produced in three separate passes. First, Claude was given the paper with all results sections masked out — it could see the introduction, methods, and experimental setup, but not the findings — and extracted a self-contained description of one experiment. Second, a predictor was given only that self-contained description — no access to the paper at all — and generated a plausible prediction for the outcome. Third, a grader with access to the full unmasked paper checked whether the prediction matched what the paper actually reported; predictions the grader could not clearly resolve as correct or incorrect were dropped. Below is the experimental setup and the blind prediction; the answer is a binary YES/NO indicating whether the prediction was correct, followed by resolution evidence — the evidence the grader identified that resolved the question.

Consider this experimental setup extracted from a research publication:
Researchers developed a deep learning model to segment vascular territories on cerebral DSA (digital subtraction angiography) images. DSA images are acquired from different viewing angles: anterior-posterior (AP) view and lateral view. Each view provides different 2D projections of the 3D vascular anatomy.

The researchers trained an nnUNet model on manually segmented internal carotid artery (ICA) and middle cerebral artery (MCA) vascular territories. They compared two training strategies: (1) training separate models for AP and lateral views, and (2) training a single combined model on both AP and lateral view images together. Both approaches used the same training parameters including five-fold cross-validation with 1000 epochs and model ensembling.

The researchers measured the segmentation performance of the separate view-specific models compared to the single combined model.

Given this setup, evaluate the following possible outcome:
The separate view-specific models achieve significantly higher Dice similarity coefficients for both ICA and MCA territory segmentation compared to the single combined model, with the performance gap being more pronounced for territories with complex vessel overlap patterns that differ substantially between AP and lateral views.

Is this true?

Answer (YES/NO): NO